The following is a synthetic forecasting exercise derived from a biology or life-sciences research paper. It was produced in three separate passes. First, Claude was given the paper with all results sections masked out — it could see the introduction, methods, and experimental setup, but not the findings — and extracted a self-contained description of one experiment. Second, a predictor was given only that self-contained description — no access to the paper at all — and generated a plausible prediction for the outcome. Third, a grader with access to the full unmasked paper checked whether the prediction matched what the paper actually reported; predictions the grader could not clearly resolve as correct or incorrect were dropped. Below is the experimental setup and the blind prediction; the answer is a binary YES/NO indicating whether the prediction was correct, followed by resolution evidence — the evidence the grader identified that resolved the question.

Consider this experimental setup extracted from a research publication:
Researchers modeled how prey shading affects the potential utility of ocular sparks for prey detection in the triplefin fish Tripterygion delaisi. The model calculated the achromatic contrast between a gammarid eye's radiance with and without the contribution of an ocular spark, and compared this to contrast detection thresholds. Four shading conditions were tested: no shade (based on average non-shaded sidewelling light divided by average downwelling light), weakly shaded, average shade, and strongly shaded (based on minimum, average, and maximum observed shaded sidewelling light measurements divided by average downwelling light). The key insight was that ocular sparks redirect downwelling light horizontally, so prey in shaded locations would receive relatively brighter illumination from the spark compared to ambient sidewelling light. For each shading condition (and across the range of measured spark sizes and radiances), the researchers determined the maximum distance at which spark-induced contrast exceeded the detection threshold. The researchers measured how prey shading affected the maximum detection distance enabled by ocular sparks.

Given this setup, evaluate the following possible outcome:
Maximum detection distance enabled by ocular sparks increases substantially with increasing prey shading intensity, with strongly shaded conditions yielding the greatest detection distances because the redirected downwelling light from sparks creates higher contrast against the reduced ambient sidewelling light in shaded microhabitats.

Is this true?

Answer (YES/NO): YES